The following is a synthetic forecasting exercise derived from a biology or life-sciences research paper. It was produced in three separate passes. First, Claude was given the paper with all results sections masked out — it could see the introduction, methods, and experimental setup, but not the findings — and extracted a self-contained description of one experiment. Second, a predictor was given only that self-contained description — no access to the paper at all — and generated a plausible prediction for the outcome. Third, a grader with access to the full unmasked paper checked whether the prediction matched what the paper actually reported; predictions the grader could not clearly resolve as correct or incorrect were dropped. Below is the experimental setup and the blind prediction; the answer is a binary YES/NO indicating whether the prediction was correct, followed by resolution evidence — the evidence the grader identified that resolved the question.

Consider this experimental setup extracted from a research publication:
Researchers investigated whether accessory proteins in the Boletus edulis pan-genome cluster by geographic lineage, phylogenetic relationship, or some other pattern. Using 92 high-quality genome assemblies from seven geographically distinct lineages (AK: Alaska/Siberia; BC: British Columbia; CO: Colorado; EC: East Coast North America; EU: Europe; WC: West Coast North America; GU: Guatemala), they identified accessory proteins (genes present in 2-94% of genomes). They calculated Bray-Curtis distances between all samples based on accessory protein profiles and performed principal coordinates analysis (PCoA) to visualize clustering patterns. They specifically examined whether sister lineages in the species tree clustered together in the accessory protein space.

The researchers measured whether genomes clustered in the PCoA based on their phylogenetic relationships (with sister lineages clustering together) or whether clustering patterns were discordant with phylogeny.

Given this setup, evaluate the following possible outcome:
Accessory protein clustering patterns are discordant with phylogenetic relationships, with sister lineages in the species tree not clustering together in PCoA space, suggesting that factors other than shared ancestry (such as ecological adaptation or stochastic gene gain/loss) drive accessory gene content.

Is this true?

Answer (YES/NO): YES